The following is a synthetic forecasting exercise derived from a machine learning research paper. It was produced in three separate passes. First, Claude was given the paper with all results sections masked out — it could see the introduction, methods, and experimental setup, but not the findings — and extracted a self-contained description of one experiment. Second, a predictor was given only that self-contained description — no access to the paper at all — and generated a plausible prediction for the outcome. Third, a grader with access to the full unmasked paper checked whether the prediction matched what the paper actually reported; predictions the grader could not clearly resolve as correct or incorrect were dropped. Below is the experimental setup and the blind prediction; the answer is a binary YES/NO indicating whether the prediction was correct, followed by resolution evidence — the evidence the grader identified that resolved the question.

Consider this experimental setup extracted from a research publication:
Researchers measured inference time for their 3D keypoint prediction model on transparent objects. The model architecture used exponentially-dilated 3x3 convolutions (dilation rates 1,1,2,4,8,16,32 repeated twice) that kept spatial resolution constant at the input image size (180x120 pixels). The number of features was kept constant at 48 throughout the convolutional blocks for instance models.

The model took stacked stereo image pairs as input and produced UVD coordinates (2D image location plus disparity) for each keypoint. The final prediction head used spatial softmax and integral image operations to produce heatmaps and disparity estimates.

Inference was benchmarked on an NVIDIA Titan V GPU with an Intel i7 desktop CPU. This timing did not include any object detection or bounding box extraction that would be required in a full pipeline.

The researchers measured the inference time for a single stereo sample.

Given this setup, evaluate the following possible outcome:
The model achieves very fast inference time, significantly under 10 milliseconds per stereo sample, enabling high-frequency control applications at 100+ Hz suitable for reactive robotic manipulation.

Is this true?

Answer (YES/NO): YES